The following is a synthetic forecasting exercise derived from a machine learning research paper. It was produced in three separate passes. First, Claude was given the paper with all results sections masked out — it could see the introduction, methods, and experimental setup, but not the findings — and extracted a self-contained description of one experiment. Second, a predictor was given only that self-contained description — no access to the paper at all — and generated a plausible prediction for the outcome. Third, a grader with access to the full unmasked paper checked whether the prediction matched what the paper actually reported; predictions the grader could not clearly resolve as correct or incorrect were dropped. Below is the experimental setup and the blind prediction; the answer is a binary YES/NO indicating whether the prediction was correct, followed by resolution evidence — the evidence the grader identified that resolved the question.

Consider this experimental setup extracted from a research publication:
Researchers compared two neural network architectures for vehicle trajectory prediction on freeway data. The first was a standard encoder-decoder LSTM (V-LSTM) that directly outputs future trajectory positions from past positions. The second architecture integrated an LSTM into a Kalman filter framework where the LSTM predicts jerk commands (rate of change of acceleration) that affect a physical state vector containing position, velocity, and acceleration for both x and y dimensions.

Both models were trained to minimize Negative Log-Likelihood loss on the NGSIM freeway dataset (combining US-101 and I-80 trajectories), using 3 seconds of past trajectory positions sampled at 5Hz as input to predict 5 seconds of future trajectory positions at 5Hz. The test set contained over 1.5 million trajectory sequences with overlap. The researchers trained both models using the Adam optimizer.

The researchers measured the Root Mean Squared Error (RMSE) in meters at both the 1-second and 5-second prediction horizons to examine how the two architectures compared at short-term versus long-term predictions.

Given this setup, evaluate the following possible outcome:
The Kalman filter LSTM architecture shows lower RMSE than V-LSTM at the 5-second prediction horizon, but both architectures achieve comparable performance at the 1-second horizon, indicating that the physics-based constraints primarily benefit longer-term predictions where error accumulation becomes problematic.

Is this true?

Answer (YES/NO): YES